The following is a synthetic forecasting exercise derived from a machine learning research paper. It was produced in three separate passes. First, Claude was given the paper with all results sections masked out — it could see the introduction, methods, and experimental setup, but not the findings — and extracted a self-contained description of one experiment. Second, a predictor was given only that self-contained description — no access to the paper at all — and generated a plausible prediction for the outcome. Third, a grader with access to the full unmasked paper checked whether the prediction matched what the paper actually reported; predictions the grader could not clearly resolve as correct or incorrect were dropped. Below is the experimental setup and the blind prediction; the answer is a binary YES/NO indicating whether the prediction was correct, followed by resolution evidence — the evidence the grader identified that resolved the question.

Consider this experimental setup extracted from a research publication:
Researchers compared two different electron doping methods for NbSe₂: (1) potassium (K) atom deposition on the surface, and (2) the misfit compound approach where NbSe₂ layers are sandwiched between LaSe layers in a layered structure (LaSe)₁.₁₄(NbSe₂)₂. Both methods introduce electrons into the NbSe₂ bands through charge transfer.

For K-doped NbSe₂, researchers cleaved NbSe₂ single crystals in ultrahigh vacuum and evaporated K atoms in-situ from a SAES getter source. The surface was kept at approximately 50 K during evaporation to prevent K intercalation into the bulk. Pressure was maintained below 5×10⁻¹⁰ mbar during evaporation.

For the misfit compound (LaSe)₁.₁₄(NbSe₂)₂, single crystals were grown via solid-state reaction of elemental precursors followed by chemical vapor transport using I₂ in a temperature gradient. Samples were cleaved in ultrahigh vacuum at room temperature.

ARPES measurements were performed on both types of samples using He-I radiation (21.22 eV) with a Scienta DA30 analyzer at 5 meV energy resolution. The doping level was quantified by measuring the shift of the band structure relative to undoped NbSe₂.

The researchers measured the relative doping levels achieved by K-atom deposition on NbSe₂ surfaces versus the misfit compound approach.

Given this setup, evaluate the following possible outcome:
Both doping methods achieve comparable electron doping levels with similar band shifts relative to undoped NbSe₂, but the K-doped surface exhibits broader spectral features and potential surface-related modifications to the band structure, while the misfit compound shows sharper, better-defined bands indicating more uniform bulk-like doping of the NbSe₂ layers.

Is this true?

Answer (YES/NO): NO